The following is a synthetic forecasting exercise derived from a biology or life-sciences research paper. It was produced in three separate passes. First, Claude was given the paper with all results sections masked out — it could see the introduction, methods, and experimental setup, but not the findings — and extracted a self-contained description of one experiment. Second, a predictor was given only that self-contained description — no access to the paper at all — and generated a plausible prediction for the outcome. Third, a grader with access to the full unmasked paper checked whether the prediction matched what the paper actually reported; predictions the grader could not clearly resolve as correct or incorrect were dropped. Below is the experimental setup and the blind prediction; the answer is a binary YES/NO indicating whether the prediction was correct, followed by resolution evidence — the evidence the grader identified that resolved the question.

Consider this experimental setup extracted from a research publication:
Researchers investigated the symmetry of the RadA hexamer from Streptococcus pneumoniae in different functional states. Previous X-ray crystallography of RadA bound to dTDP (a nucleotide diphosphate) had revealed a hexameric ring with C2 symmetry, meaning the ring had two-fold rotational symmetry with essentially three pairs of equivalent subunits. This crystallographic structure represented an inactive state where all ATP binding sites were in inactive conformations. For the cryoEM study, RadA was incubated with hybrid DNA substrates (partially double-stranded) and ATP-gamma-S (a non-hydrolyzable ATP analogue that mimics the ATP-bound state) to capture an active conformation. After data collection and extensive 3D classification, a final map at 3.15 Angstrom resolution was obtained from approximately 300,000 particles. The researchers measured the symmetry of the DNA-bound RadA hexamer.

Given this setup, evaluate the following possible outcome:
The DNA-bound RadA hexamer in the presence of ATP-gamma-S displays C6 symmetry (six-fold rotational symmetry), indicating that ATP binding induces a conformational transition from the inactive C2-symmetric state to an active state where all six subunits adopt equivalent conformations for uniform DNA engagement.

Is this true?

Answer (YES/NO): NO